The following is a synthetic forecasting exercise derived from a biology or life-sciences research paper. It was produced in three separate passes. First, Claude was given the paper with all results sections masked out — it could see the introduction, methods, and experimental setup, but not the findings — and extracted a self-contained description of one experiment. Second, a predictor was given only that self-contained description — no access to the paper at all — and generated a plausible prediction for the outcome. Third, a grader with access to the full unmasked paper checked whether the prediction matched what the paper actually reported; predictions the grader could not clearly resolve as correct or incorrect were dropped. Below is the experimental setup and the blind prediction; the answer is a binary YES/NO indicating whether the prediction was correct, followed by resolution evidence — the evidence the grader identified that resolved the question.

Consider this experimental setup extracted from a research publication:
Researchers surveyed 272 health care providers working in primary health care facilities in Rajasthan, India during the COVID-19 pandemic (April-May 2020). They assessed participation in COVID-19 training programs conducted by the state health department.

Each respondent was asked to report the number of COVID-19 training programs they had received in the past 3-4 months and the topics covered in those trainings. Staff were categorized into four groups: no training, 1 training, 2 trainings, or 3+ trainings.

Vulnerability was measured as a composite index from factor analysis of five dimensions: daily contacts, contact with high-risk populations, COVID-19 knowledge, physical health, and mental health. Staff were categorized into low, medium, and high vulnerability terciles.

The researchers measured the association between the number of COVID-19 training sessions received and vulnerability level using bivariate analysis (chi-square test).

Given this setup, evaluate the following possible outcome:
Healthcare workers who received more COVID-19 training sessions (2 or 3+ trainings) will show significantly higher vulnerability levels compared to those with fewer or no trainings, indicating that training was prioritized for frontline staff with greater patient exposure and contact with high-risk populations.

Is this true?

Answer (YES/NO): NO